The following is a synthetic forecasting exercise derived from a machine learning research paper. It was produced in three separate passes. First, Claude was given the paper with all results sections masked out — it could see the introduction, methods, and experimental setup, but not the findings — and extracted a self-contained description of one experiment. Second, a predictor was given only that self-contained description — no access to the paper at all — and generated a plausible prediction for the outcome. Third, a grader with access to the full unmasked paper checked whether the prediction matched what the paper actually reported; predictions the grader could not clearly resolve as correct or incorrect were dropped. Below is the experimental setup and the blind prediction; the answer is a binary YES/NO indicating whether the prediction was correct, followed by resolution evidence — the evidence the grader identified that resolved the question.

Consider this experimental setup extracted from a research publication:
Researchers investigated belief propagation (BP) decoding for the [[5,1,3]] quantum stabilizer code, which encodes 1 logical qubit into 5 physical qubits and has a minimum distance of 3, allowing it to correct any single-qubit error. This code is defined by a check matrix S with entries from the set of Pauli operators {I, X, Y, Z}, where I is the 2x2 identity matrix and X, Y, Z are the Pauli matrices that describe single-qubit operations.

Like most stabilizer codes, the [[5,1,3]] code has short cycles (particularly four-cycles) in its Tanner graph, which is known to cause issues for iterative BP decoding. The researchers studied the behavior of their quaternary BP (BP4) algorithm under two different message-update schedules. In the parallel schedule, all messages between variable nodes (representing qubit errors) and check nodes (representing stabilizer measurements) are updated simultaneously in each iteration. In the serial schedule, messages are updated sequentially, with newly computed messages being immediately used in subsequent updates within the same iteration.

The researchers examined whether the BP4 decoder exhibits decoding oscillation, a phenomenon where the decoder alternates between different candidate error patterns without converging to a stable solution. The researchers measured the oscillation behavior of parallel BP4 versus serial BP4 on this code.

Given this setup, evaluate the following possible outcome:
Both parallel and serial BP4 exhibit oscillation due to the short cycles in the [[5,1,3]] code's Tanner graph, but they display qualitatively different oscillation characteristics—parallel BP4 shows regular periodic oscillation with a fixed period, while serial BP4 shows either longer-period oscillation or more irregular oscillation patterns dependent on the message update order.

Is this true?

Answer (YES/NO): NO